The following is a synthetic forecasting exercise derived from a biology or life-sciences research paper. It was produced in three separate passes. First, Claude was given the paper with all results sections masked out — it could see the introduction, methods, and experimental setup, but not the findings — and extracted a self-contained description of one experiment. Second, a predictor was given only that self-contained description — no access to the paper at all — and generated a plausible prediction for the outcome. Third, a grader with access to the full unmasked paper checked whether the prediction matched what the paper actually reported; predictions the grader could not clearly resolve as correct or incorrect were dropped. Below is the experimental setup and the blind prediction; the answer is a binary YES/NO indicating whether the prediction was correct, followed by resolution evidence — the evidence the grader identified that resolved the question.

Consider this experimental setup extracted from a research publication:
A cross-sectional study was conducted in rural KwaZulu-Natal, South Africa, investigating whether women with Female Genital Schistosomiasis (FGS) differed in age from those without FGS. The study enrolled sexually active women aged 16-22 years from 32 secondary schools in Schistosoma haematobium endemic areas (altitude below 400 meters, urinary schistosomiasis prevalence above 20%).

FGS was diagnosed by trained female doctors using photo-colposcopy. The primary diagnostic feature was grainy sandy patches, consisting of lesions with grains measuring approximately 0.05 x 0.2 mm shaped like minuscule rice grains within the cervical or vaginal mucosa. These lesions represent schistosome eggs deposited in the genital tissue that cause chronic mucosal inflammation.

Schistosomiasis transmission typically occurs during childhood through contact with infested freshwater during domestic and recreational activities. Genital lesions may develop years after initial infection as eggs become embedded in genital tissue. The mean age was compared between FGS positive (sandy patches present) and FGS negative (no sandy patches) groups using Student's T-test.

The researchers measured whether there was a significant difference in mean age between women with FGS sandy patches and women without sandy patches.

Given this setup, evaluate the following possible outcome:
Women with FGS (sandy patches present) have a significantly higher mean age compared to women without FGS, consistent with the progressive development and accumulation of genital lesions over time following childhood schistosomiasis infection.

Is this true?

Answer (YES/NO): NO